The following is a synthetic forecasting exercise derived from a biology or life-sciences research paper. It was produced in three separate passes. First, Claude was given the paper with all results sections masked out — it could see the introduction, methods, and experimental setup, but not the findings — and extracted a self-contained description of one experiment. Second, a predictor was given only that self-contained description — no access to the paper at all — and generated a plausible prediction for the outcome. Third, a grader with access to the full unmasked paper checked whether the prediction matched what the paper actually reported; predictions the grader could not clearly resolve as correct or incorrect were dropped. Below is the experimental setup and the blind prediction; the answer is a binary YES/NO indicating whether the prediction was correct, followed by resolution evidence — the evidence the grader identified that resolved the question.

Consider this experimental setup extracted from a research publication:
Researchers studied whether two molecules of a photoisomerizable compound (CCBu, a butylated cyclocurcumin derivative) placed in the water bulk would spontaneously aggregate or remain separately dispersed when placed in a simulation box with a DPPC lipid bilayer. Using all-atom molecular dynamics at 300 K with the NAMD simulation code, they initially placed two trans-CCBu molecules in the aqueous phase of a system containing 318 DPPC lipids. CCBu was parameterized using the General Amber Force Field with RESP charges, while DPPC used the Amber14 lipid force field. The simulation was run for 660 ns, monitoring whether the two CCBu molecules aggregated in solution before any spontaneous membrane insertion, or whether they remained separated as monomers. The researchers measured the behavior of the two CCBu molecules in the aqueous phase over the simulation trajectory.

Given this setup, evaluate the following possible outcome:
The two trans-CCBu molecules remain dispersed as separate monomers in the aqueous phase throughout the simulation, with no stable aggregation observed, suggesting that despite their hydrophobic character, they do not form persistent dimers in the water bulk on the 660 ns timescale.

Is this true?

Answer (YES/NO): NO